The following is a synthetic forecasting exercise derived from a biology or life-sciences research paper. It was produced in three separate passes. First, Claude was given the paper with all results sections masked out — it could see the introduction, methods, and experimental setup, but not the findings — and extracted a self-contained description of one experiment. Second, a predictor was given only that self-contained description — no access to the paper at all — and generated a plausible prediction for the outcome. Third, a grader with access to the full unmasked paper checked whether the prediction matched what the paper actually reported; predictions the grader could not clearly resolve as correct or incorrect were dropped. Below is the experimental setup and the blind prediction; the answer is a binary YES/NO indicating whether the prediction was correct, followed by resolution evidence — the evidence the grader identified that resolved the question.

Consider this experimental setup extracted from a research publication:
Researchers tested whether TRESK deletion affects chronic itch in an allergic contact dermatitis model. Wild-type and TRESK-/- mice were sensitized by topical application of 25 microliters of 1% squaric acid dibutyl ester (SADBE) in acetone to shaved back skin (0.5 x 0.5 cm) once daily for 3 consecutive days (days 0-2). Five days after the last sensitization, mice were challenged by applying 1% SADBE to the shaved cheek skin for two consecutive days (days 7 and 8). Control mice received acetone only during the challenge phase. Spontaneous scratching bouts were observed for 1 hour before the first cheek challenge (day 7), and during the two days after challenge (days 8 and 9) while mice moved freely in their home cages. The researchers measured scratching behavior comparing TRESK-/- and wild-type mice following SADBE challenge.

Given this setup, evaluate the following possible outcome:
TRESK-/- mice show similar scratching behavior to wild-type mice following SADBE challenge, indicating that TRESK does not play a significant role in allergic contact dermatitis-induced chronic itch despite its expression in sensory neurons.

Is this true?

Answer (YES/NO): NO